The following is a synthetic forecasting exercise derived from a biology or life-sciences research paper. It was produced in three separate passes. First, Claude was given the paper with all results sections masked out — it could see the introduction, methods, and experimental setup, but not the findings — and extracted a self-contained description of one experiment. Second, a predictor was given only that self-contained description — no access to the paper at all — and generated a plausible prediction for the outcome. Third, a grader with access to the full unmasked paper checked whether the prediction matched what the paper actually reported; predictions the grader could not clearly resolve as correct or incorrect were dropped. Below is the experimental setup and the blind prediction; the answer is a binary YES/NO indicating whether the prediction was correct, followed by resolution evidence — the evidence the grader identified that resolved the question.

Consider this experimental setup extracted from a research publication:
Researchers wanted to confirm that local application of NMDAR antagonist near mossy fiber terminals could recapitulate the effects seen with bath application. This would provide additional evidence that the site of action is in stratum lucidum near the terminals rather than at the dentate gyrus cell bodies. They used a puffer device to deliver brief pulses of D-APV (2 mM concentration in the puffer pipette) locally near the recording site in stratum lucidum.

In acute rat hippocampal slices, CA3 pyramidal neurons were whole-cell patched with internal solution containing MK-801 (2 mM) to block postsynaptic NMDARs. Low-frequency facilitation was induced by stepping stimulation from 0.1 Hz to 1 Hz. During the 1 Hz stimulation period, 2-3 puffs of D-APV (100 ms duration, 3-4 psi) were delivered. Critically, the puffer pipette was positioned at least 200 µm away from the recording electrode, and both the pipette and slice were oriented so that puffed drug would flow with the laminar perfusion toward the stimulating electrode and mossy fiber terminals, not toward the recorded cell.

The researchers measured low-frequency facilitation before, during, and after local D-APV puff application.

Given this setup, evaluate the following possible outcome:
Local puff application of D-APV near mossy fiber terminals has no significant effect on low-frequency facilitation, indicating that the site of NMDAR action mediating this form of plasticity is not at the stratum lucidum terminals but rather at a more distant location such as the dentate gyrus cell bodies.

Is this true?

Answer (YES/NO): NO